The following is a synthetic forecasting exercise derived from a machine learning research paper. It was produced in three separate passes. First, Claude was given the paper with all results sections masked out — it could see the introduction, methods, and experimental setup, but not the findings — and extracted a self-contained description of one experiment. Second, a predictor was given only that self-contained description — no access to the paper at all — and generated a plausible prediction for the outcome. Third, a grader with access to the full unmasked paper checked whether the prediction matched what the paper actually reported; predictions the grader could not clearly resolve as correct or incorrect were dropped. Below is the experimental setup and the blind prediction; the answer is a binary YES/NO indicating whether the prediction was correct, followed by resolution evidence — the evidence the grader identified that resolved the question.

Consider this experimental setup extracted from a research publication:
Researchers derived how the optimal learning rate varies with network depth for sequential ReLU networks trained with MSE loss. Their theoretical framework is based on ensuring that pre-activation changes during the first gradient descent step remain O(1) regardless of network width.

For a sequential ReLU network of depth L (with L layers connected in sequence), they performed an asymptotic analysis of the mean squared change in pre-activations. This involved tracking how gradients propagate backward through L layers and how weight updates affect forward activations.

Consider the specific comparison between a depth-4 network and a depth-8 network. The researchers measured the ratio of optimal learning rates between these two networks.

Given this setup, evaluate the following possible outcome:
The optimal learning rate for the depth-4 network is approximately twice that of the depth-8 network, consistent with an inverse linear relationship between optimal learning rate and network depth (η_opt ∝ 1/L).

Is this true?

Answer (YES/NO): NO